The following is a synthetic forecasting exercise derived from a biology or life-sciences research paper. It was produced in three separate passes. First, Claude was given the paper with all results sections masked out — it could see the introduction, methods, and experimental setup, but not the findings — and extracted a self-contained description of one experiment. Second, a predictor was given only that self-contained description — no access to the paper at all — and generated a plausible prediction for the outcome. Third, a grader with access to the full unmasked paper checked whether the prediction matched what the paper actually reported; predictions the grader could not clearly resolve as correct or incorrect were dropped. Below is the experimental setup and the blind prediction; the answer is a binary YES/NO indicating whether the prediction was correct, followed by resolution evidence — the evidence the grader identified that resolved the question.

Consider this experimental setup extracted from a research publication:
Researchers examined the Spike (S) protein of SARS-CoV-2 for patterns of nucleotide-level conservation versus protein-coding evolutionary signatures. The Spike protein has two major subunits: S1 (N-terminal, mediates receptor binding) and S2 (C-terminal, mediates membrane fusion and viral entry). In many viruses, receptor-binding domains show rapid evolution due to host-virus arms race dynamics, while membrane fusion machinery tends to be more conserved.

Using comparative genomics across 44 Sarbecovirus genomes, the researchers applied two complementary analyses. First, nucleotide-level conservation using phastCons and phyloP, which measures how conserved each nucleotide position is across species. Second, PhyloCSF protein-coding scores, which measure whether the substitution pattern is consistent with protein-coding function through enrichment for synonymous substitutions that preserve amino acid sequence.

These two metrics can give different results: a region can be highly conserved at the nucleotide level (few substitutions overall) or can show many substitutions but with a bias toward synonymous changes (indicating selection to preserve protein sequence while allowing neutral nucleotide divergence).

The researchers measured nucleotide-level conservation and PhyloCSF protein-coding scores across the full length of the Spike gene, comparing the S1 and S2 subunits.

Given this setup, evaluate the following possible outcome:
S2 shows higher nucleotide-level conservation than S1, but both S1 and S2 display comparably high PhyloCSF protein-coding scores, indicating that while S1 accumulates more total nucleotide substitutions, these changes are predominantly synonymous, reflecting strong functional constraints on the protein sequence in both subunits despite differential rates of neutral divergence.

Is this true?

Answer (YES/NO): YES